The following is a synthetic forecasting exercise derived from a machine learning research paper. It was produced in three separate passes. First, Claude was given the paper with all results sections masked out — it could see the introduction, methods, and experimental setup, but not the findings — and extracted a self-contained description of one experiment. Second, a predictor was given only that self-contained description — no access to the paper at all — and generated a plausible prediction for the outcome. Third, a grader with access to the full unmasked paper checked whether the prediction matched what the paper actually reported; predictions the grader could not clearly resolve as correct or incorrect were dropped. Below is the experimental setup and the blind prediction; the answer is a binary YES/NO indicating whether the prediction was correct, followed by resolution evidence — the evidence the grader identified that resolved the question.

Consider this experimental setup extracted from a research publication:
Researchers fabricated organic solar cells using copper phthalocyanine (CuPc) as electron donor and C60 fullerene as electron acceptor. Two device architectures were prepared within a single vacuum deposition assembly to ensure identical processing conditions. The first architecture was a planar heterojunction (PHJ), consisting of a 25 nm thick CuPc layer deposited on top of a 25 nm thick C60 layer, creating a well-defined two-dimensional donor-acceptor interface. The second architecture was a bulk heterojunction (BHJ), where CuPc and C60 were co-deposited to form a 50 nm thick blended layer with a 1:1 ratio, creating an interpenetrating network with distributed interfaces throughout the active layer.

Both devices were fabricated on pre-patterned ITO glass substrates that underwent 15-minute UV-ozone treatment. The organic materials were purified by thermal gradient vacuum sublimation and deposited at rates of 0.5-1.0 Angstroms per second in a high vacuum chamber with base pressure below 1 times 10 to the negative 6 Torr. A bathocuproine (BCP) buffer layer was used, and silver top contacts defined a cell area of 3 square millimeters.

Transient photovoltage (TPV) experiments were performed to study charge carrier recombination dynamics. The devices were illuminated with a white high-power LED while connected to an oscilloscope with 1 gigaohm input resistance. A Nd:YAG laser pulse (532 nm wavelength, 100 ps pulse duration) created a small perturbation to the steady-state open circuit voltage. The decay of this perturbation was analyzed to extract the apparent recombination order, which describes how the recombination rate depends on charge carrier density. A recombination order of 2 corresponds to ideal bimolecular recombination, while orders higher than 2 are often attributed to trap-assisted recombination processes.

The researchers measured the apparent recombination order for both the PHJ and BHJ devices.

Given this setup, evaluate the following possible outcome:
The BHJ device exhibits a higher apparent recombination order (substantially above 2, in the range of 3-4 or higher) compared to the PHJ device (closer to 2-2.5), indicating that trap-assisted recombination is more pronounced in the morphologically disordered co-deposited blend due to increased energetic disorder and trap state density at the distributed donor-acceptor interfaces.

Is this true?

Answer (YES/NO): YES